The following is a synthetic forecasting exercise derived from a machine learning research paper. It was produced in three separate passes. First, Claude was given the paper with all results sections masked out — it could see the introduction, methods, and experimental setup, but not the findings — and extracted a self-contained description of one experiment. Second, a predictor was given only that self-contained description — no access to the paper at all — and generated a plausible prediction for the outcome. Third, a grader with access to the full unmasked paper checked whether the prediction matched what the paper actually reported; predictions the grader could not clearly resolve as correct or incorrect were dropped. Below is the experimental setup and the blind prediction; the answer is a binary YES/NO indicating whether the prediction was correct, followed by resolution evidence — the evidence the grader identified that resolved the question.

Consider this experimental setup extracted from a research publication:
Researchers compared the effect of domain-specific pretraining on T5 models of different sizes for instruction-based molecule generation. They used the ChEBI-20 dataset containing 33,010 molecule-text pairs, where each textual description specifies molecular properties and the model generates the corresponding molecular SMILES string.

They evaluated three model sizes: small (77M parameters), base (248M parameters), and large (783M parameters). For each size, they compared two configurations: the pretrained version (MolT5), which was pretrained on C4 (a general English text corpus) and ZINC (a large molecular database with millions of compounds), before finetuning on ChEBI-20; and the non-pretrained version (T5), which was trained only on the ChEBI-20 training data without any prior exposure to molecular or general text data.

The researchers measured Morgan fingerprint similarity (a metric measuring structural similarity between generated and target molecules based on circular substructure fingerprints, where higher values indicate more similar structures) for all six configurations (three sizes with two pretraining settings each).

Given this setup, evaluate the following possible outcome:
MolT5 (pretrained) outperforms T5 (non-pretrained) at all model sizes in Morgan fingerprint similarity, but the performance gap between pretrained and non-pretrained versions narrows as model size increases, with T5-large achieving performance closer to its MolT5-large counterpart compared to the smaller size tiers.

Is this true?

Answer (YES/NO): NO